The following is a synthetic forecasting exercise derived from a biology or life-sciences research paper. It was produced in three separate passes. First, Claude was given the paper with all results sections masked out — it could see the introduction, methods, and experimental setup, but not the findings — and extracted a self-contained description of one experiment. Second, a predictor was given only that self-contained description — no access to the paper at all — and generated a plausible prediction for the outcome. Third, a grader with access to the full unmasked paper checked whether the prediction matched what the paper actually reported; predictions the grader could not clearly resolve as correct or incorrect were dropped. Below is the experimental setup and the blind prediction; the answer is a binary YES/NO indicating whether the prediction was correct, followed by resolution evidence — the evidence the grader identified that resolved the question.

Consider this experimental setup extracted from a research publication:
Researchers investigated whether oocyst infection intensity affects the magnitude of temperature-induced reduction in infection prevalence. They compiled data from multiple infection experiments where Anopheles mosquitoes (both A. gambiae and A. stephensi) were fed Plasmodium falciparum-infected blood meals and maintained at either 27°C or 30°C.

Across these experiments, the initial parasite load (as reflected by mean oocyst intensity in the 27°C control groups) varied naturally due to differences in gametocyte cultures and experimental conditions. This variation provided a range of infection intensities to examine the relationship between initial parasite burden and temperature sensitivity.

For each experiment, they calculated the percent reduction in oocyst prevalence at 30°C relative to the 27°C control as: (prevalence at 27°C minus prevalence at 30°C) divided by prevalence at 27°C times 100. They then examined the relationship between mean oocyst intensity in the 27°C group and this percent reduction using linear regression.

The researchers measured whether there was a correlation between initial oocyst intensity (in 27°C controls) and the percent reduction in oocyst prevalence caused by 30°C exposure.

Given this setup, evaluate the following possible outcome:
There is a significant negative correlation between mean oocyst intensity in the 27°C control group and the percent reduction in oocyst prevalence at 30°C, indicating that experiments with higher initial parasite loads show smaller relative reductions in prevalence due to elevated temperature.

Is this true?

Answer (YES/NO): YES